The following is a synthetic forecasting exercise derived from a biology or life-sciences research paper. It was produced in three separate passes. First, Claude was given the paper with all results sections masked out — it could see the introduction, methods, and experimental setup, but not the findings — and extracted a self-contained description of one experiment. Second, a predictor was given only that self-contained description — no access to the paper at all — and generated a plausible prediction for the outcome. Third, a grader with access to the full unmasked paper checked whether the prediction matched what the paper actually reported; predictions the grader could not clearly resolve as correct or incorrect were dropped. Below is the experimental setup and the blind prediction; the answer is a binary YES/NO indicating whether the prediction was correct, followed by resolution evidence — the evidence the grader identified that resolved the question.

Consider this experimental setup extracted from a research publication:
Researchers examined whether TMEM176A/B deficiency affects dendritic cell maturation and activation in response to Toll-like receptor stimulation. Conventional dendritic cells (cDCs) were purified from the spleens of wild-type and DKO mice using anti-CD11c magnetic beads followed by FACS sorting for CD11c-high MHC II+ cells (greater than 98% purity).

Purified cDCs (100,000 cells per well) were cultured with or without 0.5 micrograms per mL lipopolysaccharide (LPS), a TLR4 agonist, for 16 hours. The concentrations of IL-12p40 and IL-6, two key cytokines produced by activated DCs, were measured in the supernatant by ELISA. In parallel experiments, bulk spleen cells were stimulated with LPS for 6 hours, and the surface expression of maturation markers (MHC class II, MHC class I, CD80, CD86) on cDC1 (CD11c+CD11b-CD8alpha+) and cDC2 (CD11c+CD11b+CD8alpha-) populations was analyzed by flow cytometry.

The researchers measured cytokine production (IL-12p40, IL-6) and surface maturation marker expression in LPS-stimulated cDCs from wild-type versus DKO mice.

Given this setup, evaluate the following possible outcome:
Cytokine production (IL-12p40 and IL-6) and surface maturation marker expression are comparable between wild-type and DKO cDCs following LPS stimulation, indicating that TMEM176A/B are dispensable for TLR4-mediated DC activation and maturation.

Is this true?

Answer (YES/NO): YES